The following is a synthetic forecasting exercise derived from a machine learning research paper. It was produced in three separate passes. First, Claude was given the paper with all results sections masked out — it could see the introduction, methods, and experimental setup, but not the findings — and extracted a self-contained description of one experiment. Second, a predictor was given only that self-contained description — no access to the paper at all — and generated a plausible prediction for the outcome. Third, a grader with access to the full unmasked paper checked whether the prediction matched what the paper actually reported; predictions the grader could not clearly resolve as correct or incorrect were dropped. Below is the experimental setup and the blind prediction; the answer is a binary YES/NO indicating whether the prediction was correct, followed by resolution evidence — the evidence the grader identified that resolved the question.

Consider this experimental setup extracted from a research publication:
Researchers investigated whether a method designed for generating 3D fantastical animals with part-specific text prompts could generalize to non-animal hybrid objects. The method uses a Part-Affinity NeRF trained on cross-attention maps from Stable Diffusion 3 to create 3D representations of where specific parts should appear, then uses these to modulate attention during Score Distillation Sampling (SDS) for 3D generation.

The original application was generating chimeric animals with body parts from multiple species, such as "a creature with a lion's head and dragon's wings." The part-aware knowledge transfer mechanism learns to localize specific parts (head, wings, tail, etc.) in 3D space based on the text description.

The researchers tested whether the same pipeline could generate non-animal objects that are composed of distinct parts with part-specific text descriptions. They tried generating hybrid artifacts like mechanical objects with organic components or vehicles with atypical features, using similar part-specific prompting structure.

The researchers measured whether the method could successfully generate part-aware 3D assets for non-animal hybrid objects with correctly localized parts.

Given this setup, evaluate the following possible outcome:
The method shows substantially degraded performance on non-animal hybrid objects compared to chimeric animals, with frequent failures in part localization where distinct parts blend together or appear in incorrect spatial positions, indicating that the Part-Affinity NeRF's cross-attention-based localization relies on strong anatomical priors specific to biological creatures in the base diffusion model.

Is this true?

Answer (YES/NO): NO